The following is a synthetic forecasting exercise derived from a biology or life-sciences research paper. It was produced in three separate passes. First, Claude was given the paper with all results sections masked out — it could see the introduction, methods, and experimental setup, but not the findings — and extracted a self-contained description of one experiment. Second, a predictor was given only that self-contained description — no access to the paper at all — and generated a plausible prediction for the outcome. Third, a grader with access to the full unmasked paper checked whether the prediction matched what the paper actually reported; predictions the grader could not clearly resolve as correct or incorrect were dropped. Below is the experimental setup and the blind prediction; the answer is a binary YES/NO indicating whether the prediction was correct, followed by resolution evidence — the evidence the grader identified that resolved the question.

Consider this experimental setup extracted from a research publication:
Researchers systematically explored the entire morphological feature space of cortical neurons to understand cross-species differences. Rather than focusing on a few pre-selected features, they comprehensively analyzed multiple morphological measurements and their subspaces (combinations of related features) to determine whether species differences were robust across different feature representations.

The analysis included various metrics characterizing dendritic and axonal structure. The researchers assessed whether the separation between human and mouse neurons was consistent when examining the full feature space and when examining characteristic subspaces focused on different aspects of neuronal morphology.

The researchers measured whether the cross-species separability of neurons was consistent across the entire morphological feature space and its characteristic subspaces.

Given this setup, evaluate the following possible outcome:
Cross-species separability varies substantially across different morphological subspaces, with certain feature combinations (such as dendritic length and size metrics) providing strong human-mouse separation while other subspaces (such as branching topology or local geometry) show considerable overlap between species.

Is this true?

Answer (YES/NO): NO